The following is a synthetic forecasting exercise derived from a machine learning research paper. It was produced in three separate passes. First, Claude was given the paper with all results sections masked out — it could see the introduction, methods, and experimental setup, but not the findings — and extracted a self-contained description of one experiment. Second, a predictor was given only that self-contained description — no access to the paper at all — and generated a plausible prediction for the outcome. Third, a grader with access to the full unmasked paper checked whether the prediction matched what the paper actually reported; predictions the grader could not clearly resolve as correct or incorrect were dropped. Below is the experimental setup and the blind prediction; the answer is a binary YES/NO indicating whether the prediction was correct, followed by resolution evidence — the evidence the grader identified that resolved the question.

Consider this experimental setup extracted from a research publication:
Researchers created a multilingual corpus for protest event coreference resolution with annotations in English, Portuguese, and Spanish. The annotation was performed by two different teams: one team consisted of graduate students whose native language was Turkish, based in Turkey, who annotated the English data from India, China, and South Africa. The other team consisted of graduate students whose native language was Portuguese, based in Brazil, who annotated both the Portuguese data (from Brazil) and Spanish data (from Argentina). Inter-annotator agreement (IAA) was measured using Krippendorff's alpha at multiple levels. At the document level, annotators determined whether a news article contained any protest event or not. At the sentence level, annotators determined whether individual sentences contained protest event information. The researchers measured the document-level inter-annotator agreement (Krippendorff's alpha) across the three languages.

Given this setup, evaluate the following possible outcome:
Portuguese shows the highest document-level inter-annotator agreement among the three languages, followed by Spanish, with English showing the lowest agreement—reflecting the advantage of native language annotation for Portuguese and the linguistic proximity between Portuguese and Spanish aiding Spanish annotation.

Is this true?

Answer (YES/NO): NO